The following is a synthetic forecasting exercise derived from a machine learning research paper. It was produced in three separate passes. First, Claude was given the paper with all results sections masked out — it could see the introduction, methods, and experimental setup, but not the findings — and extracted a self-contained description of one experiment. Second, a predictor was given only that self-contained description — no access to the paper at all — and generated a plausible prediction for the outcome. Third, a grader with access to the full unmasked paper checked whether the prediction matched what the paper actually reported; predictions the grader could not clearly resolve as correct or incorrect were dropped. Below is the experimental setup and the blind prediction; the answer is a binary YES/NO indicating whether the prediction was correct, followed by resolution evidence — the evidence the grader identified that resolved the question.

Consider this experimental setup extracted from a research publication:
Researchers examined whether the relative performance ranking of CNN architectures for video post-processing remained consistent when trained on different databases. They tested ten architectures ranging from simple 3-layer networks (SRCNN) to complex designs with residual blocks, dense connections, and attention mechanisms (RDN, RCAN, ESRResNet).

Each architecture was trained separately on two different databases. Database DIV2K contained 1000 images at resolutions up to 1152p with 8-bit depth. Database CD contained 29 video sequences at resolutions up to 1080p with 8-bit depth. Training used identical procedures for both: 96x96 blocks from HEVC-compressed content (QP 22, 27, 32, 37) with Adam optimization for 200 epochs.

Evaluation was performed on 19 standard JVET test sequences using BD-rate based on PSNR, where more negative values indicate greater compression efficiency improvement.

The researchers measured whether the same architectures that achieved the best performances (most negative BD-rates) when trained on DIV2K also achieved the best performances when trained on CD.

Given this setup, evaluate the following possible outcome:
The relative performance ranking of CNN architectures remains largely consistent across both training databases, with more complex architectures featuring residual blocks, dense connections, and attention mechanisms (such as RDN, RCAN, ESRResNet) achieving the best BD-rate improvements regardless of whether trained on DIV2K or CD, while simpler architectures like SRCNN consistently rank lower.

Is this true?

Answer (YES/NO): YES